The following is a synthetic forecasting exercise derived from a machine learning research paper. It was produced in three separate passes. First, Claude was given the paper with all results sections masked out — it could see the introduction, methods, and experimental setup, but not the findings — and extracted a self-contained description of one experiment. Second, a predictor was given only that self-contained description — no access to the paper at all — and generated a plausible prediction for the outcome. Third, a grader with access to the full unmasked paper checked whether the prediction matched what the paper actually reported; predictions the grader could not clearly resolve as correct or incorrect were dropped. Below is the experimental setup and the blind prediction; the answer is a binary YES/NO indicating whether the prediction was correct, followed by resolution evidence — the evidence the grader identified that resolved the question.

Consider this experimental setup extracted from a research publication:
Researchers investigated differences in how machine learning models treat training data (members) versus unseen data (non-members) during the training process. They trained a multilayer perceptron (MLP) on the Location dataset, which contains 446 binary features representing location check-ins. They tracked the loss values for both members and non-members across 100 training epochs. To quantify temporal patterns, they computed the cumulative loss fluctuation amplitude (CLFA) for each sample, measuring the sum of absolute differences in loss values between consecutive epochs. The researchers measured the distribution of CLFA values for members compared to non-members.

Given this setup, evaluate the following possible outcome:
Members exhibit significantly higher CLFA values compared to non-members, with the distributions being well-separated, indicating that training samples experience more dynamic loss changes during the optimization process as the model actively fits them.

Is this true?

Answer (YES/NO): NO